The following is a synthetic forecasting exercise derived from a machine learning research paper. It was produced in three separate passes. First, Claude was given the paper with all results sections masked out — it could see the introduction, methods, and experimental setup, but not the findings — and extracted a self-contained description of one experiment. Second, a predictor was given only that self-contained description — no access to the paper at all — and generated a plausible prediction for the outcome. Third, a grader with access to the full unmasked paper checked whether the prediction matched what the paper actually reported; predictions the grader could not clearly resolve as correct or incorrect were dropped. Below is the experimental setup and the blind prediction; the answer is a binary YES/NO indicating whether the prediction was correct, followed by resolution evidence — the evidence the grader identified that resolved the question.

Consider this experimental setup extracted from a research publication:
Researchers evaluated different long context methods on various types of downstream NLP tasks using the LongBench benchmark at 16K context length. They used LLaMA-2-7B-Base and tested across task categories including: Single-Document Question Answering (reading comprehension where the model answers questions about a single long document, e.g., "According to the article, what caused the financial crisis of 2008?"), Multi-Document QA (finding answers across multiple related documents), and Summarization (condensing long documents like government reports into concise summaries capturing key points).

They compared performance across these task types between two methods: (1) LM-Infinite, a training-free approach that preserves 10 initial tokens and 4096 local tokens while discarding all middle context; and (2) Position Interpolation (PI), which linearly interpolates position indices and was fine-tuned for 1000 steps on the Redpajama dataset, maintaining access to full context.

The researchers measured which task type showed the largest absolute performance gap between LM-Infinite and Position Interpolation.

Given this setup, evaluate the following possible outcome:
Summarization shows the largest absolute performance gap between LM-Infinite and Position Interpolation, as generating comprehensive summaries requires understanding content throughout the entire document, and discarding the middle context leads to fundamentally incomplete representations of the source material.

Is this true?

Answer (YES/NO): NO